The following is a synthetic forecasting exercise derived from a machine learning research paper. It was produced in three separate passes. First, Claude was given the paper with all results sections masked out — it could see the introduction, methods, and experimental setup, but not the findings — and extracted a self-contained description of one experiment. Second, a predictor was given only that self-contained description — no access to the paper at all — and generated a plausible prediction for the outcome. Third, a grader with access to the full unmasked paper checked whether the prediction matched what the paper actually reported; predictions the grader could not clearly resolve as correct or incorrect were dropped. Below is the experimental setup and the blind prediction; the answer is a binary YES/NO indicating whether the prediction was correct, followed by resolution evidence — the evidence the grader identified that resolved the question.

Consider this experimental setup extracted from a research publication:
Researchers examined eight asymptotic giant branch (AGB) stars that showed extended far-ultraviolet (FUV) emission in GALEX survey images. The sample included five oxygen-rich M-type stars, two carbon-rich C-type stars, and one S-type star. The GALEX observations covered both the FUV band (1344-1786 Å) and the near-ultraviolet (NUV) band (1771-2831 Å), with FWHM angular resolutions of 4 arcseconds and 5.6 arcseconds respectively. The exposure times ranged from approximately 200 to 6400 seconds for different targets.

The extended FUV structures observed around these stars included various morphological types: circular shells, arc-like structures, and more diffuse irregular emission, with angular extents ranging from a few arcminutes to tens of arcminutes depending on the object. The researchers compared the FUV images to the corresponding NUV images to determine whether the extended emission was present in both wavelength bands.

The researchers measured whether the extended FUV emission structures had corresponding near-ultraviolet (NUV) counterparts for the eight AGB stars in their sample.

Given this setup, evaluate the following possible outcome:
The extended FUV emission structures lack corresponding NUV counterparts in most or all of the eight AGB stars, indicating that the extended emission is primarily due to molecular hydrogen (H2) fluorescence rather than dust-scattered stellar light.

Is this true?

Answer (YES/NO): NO